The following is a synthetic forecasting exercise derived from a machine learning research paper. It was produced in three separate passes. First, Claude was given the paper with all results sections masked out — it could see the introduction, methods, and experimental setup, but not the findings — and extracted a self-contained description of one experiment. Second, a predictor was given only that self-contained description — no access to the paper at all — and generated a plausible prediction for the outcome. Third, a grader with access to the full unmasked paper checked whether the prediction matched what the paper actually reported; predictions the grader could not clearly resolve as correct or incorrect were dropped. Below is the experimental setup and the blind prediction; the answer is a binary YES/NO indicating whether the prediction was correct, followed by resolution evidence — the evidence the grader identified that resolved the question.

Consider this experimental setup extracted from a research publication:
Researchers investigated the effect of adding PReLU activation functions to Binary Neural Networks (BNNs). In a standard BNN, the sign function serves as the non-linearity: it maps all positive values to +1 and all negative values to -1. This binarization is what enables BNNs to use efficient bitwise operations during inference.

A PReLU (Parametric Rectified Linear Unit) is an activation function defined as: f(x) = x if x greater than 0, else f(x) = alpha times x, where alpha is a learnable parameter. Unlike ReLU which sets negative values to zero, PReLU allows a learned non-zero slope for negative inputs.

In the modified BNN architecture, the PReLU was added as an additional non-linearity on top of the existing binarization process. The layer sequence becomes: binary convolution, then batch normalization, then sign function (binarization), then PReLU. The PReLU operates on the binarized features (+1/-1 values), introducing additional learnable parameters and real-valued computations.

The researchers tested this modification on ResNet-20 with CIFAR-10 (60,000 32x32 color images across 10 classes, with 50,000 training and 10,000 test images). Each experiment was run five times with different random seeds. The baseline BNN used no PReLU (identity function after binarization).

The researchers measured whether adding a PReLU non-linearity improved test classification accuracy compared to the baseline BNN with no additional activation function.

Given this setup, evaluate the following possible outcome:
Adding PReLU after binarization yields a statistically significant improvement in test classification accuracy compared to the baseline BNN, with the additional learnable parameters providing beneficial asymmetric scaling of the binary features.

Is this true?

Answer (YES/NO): YES